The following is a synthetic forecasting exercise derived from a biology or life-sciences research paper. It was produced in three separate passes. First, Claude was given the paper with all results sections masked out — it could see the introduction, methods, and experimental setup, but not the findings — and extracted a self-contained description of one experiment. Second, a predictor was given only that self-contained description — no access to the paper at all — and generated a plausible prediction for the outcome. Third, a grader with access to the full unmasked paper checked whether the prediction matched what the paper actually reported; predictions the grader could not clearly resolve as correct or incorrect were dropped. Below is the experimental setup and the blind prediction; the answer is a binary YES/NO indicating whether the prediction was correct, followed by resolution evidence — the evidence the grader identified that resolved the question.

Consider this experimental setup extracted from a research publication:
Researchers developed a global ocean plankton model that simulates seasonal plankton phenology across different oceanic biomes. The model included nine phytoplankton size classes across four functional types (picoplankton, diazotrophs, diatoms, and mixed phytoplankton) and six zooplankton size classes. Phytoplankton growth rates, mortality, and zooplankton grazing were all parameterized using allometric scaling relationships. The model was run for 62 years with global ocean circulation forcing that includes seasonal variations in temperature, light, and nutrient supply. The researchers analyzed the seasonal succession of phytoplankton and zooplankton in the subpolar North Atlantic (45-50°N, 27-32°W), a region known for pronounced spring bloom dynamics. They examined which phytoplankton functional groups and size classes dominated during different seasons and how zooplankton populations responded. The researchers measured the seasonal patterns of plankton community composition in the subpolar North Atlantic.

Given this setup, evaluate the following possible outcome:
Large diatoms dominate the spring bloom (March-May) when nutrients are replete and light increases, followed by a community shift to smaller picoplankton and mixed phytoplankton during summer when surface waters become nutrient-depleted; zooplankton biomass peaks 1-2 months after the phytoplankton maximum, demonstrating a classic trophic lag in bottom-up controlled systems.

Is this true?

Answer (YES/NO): NO